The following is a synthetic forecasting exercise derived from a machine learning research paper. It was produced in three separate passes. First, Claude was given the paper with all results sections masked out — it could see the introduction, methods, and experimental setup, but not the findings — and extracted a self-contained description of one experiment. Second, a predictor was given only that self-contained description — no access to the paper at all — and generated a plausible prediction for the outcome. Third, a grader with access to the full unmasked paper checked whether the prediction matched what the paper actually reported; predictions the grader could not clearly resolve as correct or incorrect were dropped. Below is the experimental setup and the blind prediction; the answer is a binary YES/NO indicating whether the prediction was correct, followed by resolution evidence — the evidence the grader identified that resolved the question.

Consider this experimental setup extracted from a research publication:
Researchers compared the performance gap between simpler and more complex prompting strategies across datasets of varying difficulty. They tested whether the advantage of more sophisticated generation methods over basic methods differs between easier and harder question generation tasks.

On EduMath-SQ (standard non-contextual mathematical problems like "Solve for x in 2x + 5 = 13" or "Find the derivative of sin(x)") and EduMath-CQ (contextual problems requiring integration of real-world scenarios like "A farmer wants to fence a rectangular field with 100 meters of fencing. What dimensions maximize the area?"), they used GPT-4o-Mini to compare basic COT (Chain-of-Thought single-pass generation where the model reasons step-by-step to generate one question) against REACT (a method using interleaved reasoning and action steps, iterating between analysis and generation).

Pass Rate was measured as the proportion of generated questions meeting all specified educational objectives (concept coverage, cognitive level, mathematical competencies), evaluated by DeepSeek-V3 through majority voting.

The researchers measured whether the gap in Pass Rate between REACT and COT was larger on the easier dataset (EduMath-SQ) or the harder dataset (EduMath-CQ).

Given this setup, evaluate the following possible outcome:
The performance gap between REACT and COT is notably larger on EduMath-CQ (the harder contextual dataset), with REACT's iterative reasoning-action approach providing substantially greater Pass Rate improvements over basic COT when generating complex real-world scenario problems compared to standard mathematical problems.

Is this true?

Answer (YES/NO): NO